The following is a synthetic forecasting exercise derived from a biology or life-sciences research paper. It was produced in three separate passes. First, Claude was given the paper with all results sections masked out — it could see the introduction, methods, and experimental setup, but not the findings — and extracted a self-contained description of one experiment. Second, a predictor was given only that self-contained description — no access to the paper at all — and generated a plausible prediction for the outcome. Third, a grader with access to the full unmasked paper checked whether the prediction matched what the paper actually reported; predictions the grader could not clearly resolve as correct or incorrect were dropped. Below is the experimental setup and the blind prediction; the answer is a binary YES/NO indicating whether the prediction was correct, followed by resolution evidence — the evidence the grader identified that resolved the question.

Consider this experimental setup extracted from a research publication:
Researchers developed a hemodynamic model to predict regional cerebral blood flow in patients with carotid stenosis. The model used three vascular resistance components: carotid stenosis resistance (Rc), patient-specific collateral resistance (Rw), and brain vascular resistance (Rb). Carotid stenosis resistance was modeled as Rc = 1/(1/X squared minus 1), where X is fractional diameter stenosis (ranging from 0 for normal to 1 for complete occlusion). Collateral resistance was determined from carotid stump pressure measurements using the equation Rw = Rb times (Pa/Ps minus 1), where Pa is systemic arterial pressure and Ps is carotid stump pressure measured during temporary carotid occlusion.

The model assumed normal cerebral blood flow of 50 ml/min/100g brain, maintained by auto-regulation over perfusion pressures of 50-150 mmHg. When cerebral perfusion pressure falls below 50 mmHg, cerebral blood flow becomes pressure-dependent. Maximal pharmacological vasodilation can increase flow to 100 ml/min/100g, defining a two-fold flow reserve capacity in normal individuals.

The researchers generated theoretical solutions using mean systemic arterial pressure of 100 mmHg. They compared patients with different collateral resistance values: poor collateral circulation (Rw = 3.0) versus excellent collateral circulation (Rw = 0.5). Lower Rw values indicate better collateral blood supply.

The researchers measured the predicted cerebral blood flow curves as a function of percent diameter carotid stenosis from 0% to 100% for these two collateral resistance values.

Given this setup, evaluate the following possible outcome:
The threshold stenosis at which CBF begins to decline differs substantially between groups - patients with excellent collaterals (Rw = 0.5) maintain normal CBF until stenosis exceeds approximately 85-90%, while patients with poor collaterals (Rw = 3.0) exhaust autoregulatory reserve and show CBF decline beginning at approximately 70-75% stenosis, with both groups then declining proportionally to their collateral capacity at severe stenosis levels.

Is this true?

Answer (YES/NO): NO